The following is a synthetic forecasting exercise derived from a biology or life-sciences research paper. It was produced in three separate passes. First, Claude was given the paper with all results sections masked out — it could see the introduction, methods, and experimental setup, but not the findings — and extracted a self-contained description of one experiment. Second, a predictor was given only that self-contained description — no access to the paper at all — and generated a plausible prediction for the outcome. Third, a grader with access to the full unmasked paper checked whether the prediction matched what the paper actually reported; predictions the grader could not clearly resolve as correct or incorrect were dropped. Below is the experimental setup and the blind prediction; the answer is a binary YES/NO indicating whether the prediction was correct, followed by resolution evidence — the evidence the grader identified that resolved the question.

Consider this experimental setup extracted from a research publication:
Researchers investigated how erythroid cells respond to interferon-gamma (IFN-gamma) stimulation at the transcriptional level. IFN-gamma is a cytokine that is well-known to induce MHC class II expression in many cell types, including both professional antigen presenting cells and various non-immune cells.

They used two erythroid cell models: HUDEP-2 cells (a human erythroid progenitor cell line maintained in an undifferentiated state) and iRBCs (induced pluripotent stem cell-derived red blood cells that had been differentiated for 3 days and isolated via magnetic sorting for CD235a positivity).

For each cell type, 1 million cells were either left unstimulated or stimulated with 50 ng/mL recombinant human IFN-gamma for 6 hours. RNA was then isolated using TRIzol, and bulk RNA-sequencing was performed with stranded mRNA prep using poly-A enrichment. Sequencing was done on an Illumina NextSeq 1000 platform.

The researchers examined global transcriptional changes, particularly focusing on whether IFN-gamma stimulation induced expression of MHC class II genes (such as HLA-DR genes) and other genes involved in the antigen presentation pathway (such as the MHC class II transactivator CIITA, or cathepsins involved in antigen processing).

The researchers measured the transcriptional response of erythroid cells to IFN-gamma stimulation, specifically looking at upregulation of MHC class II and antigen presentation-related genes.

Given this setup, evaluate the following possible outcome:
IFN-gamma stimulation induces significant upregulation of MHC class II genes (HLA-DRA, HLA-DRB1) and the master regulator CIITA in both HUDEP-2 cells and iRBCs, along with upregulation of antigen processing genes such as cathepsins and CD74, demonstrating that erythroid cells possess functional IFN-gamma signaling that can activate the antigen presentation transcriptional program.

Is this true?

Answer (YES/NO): NO